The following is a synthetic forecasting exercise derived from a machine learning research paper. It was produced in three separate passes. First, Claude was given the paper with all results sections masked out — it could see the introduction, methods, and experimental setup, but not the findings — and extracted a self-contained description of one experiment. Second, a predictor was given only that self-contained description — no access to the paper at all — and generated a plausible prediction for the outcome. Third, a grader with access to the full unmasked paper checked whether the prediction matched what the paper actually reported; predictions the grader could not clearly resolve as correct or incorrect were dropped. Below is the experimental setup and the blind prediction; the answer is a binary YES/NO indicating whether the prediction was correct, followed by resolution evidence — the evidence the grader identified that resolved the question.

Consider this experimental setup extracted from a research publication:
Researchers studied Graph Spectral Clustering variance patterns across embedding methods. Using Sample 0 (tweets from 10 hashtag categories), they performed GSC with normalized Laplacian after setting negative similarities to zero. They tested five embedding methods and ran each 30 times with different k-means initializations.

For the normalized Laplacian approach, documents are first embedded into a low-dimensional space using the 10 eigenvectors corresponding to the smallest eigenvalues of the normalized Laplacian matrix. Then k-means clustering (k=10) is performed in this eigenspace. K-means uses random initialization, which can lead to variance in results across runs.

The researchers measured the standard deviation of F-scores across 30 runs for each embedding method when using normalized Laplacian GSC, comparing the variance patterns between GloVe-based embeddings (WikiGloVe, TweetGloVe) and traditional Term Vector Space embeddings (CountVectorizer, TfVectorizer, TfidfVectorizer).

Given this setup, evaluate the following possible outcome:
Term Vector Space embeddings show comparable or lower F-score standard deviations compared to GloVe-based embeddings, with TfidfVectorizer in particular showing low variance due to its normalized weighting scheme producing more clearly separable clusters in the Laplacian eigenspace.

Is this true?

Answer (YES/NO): YES